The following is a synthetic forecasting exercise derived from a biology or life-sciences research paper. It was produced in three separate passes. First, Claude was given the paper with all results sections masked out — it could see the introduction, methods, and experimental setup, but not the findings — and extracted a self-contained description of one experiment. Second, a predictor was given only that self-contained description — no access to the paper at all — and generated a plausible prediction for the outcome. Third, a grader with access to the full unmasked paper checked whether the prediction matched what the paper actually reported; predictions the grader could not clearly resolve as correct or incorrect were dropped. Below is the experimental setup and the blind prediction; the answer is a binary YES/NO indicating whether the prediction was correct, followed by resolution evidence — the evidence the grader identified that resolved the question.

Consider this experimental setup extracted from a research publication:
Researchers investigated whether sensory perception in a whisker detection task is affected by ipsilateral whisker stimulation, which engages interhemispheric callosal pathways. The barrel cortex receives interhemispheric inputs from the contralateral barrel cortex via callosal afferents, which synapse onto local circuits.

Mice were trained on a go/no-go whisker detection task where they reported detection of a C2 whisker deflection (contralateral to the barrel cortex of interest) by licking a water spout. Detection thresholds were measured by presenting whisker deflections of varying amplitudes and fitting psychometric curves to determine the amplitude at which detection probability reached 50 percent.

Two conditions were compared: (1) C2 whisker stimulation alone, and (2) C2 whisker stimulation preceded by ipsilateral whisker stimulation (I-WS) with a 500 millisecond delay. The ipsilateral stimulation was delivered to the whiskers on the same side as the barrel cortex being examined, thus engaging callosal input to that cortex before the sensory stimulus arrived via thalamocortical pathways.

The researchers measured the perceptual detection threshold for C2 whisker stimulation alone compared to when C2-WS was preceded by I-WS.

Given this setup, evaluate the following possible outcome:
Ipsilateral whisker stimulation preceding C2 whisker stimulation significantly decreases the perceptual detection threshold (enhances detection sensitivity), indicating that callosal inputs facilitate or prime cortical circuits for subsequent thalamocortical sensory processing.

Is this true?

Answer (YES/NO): NO